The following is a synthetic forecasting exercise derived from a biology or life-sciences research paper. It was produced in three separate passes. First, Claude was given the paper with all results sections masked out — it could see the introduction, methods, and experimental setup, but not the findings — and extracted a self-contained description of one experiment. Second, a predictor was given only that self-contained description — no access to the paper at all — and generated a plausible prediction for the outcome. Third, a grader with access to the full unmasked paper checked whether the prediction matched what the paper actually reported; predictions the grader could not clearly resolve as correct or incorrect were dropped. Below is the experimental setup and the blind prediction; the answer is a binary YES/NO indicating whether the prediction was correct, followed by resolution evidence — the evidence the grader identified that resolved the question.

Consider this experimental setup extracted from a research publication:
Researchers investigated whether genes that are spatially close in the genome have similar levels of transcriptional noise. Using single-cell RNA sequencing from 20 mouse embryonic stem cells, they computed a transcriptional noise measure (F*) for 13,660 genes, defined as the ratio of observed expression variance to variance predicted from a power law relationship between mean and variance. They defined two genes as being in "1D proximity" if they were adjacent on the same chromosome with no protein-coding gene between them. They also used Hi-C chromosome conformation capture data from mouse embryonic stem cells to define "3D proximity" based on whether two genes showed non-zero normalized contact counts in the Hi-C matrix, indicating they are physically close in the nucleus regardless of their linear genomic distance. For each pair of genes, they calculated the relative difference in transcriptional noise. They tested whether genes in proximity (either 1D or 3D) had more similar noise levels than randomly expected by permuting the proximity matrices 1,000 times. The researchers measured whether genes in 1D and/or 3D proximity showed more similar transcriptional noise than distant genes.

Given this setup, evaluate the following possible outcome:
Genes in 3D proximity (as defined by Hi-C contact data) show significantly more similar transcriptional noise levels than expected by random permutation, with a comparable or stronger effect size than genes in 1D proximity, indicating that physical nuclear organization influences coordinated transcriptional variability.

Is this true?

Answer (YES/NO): YES